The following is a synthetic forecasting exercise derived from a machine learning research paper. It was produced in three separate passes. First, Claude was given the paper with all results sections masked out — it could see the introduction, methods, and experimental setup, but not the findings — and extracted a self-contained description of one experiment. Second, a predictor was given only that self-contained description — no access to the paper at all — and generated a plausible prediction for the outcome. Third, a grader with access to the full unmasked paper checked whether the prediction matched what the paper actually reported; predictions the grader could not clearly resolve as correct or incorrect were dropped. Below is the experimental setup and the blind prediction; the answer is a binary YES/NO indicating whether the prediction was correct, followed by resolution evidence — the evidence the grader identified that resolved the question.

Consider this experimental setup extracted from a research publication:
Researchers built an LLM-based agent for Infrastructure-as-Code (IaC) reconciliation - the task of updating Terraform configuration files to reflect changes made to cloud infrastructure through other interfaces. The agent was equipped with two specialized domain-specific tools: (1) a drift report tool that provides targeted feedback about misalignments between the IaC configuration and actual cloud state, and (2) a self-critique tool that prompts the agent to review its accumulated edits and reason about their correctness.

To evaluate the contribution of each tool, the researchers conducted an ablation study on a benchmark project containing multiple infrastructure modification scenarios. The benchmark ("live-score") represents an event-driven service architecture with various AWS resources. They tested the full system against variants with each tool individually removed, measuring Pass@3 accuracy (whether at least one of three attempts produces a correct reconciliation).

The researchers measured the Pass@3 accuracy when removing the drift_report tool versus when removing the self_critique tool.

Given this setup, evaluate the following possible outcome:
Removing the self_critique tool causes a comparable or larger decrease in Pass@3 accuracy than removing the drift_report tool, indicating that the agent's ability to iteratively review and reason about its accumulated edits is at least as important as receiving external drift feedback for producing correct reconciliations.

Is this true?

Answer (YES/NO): NO